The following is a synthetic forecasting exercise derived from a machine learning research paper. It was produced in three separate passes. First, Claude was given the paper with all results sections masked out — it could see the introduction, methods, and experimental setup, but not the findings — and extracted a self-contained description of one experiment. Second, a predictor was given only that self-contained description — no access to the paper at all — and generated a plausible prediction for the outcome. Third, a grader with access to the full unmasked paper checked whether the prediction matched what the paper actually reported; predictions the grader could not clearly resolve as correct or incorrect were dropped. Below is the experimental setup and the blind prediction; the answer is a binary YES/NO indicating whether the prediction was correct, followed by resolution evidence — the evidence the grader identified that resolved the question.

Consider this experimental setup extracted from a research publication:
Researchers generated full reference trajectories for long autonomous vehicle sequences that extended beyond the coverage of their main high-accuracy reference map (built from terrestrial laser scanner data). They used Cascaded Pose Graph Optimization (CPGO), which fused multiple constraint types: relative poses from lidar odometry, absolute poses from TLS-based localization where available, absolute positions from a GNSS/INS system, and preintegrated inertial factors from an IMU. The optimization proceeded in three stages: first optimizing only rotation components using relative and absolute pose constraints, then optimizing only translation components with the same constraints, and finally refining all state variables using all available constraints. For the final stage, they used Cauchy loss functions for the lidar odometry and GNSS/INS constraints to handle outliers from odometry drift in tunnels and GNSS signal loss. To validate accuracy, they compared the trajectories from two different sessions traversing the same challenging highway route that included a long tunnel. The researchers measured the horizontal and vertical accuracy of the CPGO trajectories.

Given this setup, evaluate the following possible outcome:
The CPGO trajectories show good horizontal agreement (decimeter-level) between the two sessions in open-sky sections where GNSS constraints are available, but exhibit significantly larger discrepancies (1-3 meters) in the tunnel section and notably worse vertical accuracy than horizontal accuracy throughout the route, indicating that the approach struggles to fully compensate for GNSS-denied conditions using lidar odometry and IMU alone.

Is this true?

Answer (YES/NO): NO